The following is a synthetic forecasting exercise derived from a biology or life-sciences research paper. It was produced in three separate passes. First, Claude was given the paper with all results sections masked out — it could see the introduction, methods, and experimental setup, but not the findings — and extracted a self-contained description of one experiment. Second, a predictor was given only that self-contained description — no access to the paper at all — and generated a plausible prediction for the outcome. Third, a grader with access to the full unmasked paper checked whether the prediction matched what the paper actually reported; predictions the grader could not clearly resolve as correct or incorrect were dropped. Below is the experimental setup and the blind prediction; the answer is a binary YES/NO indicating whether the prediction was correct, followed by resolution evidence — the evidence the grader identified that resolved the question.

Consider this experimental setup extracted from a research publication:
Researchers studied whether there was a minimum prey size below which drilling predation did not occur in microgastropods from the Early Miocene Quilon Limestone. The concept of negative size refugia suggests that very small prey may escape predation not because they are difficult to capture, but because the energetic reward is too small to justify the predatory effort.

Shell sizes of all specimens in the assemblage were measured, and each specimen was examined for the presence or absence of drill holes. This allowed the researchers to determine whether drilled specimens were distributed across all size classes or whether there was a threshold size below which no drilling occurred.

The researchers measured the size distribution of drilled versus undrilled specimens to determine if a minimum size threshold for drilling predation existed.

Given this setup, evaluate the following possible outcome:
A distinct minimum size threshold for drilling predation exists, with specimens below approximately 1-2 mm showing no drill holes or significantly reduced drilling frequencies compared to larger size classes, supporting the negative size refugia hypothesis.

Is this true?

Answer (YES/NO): NO